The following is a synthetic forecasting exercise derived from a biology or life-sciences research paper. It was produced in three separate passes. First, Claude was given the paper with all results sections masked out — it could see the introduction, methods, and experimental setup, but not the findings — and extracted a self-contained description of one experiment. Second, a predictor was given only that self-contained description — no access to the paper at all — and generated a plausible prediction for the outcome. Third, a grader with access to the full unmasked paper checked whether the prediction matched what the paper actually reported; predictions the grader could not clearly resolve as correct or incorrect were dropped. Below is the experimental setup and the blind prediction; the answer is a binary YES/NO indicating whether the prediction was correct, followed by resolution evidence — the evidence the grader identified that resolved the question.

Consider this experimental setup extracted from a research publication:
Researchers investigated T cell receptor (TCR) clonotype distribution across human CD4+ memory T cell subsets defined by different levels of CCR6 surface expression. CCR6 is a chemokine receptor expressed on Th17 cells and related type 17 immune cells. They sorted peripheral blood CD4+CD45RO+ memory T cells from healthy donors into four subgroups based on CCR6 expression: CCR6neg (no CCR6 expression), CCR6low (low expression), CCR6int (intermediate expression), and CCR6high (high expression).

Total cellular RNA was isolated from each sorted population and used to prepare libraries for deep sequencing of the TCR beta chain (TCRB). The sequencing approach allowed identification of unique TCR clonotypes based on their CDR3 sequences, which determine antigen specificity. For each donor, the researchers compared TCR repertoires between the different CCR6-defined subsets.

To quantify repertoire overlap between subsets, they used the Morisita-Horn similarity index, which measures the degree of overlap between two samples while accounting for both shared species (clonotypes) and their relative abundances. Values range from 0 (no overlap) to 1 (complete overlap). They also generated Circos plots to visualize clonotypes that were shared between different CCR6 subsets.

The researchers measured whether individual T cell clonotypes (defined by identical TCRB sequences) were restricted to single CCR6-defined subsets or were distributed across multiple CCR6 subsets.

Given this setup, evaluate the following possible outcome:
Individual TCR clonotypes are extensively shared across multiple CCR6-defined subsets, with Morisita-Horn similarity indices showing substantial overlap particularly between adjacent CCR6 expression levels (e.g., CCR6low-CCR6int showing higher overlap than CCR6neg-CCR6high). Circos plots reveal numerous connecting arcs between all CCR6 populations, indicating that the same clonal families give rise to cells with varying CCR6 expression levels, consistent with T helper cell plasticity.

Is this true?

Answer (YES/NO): YES